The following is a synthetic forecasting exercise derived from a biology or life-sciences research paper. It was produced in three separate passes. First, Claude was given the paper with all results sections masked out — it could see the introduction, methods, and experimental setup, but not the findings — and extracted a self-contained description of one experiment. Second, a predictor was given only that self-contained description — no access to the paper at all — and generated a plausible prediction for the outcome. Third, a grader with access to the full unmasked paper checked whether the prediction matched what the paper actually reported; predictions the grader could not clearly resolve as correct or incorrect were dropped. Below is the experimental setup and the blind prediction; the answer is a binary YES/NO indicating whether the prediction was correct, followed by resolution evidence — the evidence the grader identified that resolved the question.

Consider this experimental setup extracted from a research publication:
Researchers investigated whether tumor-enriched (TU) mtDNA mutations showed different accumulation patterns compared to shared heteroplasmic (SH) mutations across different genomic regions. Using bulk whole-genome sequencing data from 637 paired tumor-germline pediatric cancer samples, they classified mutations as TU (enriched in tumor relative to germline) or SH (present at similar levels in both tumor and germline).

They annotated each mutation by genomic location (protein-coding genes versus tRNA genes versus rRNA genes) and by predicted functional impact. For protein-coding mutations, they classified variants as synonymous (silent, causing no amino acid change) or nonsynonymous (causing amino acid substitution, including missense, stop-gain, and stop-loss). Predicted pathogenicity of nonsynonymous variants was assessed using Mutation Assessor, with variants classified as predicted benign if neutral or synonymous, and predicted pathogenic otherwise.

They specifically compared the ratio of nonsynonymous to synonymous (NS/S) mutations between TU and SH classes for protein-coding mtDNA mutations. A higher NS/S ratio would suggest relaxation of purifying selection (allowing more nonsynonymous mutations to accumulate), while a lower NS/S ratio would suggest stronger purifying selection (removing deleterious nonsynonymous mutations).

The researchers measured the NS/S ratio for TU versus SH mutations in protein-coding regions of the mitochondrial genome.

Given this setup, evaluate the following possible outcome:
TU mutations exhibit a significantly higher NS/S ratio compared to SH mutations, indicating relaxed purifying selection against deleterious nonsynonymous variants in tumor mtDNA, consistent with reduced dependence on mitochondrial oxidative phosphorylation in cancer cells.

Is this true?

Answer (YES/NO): NO